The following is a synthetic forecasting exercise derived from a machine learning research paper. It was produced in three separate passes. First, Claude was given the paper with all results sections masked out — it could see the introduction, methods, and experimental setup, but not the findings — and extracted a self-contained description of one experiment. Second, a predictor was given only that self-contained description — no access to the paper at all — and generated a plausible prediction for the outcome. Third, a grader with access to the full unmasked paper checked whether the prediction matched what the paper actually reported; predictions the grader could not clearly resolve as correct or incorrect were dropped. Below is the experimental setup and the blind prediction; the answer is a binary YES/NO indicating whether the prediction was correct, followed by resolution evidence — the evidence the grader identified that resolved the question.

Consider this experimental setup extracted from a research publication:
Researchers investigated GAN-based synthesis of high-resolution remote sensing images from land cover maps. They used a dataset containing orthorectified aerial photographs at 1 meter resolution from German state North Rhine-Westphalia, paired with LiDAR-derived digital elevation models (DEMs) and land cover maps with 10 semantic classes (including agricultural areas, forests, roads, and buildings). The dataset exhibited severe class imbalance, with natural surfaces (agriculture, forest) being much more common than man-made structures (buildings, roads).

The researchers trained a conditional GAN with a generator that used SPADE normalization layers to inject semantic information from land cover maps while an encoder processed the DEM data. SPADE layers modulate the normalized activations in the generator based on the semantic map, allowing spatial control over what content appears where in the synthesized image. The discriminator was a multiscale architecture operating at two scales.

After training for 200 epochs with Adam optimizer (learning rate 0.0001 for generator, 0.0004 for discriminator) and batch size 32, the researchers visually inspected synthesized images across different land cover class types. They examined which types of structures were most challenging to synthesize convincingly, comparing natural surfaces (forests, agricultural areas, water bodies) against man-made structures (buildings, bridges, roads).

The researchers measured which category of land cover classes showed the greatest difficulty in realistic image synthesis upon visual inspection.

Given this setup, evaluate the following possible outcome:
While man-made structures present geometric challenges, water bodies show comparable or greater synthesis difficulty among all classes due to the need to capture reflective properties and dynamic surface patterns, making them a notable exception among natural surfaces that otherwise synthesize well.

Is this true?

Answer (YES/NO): NO